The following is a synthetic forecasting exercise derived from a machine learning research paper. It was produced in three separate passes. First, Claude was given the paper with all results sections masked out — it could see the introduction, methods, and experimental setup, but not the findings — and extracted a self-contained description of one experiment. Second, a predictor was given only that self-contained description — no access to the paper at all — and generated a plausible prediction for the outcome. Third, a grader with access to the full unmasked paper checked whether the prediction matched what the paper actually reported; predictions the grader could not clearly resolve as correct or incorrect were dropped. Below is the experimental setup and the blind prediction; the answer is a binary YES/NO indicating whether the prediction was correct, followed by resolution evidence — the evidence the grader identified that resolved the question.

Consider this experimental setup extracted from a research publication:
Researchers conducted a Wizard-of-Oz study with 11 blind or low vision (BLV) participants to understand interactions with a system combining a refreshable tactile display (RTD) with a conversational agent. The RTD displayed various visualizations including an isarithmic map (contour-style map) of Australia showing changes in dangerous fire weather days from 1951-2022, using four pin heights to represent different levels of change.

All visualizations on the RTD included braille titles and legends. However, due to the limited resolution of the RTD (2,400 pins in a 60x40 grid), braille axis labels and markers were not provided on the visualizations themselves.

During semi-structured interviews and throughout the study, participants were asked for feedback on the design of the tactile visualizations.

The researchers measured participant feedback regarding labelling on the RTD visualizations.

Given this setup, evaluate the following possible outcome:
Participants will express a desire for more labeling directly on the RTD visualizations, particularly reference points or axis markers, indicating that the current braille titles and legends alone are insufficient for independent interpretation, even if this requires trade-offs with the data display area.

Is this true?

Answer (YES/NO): YES